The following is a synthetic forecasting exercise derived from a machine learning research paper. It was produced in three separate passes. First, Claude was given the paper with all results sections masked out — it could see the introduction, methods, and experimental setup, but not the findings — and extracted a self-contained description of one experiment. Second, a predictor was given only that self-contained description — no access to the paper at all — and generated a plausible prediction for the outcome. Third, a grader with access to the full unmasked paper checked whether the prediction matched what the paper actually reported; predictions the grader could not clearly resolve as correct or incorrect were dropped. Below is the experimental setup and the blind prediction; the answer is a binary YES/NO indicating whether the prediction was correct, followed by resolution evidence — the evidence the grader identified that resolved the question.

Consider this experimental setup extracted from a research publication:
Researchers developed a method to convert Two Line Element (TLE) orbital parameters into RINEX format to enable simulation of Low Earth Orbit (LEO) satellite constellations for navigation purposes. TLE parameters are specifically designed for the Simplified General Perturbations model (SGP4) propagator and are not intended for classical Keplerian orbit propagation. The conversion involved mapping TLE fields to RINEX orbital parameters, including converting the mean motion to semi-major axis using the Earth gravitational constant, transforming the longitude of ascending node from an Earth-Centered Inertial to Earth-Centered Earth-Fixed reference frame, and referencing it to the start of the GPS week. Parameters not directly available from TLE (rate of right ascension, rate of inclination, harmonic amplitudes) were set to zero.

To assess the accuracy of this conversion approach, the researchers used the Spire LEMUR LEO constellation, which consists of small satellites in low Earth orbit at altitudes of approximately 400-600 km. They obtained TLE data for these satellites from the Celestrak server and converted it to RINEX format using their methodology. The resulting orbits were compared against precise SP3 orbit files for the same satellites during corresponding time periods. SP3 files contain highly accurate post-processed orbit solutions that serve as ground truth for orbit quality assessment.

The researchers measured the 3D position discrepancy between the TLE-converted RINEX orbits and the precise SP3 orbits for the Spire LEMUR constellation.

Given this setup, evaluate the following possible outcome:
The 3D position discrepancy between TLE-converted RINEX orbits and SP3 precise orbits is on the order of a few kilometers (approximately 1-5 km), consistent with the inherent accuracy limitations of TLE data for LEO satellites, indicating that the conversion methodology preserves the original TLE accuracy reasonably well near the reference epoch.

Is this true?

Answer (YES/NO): NO